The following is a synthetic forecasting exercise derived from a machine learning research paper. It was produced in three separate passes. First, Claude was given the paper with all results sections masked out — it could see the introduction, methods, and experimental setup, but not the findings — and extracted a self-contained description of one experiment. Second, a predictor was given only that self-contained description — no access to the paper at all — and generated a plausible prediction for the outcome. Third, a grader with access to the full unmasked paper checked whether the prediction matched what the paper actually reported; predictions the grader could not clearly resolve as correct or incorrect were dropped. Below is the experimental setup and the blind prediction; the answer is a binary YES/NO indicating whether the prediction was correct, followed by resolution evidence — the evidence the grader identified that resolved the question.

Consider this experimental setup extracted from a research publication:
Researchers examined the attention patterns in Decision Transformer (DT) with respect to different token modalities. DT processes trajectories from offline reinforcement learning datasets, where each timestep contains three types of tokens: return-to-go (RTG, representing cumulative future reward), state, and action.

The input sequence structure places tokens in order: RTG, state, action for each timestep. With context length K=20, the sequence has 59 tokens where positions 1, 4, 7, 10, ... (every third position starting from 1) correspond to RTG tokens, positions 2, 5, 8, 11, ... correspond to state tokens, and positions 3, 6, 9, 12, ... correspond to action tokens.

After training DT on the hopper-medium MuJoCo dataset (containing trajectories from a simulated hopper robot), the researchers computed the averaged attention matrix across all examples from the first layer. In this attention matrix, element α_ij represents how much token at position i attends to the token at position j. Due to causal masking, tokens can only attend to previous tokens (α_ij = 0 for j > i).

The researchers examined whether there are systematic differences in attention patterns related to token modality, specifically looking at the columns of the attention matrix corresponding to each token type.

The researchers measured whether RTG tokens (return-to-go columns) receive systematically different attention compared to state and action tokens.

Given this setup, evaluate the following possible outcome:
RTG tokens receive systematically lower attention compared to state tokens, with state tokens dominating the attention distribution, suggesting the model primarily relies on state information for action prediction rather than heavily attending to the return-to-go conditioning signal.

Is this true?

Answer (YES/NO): NO